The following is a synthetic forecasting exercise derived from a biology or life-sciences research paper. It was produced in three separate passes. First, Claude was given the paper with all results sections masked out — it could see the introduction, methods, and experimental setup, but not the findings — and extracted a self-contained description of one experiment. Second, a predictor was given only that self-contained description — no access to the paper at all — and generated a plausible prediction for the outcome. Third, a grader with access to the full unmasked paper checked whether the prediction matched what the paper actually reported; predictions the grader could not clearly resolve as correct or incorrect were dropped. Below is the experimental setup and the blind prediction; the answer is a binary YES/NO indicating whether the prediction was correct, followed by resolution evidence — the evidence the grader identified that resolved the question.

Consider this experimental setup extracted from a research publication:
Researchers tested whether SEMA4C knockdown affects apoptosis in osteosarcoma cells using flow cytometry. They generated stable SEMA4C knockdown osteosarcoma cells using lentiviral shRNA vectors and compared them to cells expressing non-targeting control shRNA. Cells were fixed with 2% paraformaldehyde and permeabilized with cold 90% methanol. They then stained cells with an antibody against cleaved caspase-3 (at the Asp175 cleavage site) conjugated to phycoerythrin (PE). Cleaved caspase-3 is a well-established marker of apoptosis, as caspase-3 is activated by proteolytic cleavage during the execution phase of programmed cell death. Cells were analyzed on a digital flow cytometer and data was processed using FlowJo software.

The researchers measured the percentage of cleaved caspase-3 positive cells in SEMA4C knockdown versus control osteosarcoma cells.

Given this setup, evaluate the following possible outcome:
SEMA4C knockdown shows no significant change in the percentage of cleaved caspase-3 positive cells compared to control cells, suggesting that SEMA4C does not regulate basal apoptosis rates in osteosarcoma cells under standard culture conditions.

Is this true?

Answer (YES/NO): YES